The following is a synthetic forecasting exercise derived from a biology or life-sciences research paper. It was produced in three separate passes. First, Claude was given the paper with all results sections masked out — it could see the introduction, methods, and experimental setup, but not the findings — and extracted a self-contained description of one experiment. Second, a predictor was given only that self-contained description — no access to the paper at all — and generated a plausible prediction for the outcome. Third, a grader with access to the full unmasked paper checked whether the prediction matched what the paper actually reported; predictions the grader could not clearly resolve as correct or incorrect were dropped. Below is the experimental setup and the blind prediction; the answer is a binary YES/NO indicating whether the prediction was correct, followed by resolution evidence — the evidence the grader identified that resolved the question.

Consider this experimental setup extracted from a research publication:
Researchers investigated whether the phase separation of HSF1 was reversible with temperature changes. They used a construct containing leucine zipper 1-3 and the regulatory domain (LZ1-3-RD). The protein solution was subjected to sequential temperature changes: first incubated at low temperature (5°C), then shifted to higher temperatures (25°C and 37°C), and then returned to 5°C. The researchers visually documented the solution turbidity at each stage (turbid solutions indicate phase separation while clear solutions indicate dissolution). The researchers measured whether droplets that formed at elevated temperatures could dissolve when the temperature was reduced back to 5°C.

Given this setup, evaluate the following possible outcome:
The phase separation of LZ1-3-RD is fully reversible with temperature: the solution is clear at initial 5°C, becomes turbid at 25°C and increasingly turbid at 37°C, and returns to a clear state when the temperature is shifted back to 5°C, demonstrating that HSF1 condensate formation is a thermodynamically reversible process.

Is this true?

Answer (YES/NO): YES